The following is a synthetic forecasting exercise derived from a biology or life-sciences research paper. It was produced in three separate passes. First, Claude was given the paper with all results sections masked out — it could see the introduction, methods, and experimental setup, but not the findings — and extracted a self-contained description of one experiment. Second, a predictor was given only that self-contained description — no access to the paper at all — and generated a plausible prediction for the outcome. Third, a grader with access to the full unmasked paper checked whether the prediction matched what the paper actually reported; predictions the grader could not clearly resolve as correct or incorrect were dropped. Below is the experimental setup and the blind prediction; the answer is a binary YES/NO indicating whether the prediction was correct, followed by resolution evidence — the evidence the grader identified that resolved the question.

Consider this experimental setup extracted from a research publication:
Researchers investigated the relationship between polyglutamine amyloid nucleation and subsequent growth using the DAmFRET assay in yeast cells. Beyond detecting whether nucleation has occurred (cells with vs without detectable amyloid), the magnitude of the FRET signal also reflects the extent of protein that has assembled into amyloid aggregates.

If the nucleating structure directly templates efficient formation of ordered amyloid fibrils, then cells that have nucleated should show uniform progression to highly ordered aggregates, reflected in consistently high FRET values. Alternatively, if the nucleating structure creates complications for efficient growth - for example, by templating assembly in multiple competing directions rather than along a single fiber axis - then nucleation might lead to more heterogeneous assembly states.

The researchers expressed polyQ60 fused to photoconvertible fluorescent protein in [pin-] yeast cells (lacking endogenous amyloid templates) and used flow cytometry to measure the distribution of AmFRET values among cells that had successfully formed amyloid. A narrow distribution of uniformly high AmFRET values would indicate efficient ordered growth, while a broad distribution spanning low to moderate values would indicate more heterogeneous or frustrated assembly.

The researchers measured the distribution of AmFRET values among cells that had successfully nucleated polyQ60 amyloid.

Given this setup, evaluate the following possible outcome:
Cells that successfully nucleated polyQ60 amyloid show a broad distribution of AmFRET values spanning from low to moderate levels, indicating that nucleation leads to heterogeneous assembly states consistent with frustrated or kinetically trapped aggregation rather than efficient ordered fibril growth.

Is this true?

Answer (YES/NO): NO